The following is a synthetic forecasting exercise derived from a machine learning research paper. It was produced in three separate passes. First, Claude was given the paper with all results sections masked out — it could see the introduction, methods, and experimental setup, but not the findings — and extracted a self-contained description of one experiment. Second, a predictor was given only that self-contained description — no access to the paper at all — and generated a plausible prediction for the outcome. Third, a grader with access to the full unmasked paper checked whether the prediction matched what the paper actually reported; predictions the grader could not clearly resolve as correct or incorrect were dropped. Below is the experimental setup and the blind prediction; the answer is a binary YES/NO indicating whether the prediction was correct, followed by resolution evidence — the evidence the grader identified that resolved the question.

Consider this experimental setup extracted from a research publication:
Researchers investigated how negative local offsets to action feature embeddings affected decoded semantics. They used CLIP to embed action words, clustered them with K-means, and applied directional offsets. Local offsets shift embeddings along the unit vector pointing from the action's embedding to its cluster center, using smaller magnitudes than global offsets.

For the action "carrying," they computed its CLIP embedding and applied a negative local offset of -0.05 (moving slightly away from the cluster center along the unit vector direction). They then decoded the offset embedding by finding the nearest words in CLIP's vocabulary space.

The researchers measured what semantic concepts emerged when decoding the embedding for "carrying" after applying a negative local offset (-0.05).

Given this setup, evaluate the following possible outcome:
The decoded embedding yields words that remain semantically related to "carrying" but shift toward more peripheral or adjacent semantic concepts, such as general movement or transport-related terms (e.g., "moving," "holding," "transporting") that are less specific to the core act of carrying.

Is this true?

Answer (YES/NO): NO